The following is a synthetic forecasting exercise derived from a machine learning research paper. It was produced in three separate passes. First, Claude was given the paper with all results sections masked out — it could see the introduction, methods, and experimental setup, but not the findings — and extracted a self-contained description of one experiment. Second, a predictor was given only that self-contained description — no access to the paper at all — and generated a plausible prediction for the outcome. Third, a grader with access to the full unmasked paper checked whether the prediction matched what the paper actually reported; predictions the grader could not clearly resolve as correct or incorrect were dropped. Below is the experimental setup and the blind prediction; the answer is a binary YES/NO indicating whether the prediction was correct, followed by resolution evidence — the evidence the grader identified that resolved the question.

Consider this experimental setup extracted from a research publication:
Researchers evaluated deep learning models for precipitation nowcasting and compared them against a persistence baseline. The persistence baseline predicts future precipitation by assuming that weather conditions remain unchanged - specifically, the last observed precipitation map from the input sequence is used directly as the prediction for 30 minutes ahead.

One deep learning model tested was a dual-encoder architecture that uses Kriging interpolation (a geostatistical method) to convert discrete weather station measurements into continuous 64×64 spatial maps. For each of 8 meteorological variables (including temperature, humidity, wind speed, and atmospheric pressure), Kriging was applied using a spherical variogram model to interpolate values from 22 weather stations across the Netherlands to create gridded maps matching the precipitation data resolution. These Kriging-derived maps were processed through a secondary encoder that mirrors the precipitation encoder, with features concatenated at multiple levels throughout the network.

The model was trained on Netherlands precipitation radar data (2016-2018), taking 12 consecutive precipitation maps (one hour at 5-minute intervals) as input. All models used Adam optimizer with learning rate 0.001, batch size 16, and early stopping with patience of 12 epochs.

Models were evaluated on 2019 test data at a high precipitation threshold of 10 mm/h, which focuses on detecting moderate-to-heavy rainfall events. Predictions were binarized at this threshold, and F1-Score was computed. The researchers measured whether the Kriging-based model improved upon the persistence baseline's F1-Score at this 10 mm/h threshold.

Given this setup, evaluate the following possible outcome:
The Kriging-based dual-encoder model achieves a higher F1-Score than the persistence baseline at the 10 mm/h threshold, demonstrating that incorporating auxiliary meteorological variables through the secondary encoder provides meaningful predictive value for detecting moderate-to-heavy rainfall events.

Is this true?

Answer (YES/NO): NO